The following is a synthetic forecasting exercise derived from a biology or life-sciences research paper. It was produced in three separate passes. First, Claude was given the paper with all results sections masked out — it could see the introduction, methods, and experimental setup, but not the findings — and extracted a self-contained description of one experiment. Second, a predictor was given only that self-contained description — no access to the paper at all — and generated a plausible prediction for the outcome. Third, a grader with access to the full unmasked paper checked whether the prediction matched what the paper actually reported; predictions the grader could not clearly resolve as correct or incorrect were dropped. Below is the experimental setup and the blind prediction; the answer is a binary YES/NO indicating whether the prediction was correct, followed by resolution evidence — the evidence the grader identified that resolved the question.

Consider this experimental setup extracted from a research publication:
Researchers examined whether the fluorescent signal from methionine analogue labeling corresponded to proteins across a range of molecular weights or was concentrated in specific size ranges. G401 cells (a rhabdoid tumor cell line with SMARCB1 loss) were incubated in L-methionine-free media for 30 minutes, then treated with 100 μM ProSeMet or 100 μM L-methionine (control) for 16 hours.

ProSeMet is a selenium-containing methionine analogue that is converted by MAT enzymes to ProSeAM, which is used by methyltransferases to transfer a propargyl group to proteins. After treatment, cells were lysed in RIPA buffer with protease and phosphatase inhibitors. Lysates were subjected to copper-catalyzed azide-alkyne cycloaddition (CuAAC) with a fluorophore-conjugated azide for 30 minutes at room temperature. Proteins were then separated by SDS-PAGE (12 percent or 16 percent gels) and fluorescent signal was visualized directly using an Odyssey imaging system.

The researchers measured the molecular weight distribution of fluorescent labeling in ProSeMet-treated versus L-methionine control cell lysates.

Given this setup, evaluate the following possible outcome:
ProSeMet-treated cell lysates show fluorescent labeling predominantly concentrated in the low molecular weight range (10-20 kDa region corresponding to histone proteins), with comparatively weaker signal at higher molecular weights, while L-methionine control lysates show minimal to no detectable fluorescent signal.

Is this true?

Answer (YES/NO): NO